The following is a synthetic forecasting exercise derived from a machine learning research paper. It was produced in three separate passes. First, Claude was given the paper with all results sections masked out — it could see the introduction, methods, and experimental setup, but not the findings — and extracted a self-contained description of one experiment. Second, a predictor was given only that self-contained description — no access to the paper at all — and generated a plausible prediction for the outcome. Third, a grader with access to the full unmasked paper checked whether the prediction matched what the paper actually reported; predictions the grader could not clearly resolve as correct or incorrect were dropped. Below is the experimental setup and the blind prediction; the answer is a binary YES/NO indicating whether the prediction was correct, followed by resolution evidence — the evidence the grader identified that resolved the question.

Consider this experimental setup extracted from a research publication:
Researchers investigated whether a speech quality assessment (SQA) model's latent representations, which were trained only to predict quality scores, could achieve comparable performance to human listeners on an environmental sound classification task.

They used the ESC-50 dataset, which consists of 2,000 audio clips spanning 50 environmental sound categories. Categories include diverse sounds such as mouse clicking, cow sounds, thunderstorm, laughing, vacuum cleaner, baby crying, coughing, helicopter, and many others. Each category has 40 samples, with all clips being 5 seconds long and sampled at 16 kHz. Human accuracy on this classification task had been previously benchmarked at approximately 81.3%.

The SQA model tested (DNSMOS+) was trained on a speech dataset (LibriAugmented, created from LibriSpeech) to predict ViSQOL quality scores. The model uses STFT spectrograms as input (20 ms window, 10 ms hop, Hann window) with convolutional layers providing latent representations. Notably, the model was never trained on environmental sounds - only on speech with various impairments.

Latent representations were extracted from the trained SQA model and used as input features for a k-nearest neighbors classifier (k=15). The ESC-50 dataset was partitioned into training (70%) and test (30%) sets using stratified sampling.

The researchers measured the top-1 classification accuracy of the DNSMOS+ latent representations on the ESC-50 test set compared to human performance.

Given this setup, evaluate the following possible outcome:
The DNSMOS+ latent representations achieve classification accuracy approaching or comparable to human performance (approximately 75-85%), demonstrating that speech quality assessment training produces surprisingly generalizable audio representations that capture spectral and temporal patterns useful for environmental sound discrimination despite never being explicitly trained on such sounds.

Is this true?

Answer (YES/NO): NO